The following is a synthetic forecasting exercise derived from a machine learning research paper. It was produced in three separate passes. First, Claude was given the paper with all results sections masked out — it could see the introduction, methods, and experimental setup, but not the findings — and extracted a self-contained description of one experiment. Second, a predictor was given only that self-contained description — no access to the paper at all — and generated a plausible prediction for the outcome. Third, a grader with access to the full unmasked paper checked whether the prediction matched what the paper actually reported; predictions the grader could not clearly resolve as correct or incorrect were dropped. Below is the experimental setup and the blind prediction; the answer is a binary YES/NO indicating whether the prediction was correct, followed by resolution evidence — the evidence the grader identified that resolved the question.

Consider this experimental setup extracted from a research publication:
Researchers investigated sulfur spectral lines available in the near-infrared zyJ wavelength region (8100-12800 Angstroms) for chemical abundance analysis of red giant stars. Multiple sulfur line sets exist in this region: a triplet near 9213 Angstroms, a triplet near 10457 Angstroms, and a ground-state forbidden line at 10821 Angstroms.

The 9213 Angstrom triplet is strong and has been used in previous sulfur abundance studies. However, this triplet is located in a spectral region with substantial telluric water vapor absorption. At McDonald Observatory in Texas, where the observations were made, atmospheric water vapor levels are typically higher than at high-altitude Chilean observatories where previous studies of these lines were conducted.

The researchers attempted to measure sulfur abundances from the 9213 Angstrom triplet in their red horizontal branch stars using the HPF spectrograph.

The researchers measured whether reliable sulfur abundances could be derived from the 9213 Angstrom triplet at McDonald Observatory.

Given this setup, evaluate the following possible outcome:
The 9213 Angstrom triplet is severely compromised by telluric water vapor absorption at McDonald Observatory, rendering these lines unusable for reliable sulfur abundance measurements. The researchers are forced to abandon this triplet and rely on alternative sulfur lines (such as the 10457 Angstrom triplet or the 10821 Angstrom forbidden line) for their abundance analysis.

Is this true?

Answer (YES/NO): NO